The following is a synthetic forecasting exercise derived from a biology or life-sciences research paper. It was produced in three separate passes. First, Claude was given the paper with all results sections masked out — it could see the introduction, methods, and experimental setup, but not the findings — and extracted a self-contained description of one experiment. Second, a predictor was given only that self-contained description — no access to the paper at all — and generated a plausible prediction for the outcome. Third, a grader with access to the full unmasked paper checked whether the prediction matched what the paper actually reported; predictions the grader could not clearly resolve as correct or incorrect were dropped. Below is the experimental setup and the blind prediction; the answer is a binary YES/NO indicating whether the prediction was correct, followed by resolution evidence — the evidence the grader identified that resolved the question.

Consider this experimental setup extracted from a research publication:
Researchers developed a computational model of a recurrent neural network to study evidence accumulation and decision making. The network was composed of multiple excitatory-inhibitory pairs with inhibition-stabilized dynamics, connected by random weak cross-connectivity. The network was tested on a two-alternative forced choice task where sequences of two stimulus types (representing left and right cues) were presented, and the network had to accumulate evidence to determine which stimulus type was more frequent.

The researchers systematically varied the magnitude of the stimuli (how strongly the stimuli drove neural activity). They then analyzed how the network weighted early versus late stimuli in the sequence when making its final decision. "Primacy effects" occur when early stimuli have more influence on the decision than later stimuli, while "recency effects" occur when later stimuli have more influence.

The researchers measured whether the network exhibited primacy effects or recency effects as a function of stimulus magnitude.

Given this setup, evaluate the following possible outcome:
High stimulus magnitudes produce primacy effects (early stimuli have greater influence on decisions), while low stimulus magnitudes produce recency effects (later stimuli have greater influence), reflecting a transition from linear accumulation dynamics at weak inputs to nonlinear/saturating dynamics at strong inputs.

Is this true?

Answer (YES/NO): NO